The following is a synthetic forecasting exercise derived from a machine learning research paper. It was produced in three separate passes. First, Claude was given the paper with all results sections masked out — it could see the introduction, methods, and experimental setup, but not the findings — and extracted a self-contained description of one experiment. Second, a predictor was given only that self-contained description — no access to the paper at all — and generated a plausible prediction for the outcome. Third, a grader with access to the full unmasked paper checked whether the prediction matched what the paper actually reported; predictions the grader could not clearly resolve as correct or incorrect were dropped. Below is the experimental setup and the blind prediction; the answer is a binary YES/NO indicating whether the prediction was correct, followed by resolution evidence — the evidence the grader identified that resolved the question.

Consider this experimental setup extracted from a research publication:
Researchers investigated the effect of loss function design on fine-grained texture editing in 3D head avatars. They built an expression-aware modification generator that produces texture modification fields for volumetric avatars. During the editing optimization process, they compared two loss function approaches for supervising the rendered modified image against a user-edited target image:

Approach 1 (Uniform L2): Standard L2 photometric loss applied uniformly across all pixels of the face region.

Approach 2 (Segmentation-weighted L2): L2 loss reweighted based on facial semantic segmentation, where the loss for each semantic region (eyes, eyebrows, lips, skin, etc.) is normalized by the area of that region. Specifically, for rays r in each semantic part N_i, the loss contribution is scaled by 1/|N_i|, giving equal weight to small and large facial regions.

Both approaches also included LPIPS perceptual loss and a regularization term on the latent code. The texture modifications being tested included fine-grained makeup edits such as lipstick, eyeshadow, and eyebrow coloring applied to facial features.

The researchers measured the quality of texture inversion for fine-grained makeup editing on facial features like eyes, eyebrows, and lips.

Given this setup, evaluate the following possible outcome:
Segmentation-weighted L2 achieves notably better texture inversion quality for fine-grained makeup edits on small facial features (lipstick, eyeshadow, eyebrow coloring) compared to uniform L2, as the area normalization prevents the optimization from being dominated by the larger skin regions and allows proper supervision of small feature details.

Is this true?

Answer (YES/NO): YES